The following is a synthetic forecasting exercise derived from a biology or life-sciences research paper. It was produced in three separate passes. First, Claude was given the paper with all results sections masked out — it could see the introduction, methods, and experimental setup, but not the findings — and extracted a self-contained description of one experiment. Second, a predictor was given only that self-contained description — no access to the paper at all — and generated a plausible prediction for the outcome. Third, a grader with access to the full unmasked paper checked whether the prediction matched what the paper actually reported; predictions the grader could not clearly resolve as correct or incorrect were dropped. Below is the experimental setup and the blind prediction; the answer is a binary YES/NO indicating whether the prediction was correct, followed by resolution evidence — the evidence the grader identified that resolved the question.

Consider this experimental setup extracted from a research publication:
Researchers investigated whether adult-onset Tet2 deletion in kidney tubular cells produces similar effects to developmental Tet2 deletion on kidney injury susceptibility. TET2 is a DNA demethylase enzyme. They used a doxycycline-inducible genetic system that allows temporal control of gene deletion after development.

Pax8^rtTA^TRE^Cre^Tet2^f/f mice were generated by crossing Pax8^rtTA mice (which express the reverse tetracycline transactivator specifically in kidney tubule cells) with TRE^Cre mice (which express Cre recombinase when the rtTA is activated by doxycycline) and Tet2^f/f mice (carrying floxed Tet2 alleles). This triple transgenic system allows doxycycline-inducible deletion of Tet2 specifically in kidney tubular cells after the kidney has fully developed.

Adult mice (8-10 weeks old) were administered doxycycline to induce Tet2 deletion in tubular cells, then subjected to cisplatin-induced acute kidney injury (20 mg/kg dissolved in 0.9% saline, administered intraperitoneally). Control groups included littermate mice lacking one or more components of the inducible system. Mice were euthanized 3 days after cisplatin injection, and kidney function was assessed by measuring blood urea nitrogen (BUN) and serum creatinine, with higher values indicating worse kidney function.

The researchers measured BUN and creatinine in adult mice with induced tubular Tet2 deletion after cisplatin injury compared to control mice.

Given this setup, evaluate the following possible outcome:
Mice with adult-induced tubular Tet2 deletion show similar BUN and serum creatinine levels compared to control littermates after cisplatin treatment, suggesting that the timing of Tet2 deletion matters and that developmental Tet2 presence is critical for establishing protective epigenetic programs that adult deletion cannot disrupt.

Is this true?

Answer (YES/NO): NO